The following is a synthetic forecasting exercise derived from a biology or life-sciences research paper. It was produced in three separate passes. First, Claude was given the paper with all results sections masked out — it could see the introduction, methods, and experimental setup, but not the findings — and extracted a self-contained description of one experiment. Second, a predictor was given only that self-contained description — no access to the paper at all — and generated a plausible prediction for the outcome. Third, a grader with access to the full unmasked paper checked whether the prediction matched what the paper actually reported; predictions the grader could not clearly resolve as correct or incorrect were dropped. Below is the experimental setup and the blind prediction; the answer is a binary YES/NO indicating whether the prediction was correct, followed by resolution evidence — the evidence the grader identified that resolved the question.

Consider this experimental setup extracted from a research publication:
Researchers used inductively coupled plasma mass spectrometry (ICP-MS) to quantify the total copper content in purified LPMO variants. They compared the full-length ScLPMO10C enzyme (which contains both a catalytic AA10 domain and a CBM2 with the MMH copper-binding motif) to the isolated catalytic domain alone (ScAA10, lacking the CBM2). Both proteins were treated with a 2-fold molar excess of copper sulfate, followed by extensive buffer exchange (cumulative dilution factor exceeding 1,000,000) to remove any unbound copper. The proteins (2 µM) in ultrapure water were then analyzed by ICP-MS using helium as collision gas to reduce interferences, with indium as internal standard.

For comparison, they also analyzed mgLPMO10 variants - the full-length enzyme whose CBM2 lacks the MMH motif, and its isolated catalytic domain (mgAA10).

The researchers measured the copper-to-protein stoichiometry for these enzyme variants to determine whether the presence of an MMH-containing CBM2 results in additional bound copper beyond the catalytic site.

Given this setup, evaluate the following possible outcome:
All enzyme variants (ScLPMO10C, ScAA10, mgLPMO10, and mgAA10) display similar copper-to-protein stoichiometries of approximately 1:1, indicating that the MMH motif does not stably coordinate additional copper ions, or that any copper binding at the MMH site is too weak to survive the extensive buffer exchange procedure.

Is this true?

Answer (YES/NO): YES